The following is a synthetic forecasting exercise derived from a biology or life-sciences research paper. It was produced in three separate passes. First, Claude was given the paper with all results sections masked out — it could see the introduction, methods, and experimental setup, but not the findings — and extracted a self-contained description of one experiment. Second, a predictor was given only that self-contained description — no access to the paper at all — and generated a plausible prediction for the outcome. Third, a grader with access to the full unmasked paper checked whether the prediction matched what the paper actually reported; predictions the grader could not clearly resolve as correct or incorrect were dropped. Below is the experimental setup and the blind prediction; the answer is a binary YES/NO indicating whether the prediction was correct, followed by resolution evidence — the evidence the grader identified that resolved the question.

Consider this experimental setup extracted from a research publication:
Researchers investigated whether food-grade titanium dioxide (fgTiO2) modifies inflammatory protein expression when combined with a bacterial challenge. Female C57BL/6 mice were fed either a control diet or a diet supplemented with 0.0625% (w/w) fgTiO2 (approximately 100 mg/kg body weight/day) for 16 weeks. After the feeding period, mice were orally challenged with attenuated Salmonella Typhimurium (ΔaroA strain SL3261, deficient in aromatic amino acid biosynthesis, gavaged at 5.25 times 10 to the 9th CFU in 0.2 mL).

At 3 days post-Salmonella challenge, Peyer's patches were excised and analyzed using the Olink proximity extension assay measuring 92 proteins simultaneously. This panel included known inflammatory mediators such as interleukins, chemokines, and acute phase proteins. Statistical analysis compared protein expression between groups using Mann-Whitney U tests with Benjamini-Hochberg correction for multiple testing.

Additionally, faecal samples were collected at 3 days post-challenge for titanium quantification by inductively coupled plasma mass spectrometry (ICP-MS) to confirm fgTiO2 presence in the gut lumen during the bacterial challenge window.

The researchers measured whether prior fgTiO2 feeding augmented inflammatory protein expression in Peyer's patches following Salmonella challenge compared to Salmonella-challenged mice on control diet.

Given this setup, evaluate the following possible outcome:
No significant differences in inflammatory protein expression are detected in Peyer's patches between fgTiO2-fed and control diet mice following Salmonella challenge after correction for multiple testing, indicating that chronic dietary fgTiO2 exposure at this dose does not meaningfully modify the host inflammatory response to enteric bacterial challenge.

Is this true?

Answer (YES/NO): YES